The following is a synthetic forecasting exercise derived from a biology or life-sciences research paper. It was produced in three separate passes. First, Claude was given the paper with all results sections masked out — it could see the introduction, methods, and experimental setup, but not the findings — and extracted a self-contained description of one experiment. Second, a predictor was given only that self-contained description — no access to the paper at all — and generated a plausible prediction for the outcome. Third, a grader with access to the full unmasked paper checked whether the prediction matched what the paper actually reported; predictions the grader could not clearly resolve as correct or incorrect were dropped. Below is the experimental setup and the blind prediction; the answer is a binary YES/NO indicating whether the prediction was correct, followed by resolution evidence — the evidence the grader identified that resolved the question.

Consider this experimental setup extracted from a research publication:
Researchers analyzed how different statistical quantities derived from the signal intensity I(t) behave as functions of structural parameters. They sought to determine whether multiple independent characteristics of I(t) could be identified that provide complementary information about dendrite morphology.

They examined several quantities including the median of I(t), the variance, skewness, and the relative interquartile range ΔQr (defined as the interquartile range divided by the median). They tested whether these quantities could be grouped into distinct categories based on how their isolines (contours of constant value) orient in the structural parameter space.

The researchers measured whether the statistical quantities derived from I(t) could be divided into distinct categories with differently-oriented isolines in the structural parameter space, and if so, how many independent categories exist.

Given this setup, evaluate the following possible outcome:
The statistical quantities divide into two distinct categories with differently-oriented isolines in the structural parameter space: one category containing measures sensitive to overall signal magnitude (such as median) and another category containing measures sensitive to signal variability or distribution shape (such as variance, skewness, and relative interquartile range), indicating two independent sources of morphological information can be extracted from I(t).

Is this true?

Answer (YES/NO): YES